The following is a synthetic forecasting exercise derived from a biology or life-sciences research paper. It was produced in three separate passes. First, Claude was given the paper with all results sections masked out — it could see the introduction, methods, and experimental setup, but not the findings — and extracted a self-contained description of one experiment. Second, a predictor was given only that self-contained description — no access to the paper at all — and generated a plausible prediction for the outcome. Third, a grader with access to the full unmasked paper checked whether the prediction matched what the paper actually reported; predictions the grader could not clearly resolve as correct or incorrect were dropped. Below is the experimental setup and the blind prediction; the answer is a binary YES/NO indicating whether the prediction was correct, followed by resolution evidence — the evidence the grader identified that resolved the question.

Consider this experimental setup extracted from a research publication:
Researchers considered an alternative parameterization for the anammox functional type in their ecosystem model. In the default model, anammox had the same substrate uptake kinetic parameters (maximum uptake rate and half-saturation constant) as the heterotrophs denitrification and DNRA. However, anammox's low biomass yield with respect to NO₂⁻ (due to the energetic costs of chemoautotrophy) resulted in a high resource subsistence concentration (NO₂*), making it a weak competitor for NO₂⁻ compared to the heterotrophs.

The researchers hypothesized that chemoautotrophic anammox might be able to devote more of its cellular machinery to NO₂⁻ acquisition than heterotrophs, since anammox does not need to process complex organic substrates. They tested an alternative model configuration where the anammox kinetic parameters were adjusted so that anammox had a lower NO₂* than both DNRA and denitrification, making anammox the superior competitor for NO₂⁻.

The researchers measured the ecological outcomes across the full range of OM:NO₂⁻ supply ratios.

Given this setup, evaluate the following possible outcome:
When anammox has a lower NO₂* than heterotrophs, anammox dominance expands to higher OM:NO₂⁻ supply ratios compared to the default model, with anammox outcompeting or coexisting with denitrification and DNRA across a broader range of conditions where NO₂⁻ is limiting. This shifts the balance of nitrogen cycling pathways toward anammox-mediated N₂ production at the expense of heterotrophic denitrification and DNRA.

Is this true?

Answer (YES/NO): NO